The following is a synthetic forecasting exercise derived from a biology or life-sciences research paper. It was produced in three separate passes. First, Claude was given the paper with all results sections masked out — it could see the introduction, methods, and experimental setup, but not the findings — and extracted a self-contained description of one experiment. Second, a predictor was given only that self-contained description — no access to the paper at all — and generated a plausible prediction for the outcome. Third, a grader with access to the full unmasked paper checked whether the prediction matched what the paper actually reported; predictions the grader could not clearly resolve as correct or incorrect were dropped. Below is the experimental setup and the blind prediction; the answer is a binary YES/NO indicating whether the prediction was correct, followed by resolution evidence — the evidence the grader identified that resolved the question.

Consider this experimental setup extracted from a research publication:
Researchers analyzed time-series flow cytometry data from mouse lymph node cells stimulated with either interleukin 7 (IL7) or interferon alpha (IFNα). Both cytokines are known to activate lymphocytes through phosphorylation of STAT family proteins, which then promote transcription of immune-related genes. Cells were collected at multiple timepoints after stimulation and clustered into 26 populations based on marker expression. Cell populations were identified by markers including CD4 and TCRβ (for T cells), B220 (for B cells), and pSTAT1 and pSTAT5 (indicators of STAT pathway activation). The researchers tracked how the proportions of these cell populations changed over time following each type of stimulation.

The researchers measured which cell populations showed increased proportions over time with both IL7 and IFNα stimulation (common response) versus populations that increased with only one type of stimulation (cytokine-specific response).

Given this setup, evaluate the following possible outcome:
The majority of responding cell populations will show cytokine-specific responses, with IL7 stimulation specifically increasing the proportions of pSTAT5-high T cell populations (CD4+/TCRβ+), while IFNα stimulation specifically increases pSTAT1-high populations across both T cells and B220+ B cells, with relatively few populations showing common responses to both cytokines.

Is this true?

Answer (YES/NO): NO